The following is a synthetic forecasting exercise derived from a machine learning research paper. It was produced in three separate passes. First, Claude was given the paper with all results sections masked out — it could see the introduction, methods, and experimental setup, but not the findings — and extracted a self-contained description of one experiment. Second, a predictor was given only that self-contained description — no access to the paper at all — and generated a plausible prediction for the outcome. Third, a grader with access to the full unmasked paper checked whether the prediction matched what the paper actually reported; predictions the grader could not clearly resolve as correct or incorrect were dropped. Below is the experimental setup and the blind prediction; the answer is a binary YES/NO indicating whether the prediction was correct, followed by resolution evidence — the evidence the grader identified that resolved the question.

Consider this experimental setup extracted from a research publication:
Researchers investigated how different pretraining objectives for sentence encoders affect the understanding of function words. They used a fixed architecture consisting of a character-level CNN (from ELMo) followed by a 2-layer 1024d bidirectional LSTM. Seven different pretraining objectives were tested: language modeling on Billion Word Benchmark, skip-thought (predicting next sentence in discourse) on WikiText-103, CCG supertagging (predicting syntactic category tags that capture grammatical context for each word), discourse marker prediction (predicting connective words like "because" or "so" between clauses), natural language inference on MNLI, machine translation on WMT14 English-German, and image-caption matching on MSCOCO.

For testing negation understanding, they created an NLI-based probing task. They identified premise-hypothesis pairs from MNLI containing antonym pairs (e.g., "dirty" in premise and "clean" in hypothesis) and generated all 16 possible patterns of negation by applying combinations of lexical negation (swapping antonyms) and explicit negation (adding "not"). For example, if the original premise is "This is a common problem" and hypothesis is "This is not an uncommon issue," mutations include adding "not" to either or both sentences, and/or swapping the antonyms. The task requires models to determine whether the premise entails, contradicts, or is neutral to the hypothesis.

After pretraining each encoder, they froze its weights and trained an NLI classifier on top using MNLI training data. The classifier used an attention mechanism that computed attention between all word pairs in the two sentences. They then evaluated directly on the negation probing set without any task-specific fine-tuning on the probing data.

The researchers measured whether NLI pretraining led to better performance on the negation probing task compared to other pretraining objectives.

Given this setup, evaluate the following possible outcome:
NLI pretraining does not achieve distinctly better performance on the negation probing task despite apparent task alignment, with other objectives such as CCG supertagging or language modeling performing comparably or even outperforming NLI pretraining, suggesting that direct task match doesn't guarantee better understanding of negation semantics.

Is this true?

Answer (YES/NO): NO